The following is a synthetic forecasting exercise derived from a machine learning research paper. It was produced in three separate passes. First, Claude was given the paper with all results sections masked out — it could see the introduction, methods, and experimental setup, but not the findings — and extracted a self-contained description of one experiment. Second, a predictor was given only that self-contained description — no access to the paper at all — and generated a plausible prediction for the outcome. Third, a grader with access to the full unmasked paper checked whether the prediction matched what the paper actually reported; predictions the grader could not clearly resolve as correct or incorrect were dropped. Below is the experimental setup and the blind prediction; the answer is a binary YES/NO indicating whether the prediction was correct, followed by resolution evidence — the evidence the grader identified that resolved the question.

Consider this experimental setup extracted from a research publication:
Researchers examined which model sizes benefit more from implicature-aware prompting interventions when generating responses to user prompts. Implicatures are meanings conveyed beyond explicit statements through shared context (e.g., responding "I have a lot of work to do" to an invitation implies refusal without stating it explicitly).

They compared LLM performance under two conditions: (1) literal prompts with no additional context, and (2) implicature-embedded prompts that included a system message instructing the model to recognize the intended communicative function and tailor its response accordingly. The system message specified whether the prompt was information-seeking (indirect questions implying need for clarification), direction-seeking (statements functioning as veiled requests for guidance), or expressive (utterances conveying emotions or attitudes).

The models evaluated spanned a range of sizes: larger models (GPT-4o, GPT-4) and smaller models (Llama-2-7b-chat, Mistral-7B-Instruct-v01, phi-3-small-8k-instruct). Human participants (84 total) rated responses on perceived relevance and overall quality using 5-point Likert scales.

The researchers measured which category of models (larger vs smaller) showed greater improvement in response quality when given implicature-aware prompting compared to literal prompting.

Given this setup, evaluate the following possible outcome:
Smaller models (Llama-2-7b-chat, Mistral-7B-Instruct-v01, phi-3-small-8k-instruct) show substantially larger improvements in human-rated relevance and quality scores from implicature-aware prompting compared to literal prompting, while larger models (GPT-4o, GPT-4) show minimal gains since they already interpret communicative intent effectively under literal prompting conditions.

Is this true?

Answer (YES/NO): YES